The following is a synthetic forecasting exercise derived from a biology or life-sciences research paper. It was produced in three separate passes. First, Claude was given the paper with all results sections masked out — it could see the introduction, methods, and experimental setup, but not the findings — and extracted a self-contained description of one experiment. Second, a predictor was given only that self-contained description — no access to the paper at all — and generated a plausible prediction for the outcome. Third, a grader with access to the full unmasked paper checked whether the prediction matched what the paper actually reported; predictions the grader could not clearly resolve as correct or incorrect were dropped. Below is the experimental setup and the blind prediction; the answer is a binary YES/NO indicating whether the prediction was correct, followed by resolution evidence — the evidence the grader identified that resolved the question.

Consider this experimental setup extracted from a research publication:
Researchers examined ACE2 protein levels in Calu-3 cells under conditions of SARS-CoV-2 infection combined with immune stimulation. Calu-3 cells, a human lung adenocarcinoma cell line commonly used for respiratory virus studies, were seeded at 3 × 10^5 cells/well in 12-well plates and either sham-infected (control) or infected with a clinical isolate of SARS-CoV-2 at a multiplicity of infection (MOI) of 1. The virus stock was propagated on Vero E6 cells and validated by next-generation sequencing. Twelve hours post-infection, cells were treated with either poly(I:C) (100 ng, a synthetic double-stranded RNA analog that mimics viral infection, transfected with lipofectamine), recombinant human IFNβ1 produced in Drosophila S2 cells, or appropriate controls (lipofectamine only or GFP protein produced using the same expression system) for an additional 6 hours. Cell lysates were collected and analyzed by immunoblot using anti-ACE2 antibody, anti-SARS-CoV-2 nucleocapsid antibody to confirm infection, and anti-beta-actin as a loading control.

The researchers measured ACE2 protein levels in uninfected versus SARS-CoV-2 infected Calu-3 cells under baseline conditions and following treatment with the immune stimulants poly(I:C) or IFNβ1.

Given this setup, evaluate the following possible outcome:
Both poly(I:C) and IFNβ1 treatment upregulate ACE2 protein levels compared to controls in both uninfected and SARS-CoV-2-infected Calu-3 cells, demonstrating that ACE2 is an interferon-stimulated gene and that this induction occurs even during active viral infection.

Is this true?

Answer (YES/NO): NO